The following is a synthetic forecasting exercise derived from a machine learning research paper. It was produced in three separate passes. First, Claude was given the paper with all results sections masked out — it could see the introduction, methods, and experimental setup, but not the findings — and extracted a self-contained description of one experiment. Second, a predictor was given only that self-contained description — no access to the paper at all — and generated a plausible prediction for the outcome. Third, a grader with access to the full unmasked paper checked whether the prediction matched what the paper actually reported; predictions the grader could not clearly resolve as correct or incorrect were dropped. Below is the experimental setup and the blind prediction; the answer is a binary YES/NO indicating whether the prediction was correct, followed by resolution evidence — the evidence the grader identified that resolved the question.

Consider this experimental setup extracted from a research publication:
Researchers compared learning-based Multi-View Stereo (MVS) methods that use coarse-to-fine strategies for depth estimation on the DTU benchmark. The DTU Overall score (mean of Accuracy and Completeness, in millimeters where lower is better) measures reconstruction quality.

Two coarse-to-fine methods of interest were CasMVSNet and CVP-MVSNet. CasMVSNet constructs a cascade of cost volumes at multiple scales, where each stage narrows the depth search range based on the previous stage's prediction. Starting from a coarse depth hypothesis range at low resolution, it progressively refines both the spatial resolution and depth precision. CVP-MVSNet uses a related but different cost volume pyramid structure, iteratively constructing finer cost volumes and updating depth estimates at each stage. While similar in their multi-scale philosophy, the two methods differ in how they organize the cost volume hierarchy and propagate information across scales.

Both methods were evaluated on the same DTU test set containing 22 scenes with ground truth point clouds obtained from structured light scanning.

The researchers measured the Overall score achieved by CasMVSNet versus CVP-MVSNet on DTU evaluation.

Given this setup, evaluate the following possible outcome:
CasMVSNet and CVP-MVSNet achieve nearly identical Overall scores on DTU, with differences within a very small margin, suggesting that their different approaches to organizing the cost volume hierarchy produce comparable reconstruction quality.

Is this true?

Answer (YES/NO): YES